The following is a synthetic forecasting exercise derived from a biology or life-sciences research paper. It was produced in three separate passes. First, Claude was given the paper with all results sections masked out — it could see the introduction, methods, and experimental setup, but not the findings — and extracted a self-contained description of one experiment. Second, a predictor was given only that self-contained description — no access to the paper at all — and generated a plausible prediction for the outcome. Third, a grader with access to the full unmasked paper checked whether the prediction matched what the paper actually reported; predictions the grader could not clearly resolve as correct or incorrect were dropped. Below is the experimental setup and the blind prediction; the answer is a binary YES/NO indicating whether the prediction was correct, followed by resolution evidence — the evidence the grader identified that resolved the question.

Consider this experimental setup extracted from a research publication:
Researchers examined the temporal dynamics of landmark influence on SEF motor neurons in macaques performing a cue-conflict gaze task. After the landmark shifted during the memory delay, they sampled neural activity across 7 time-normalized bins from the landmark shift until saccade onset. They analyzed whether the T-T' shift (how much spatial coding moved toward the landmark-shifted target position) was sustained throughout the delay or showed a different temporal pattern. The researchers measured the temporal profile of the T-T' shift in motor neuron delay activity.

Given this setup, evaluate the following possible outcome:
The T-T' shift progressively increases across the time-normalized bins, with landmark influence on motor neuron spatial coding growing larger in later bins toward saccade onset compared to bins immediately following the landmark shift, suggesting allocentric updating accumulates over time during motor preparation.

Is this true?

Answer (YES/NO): NO